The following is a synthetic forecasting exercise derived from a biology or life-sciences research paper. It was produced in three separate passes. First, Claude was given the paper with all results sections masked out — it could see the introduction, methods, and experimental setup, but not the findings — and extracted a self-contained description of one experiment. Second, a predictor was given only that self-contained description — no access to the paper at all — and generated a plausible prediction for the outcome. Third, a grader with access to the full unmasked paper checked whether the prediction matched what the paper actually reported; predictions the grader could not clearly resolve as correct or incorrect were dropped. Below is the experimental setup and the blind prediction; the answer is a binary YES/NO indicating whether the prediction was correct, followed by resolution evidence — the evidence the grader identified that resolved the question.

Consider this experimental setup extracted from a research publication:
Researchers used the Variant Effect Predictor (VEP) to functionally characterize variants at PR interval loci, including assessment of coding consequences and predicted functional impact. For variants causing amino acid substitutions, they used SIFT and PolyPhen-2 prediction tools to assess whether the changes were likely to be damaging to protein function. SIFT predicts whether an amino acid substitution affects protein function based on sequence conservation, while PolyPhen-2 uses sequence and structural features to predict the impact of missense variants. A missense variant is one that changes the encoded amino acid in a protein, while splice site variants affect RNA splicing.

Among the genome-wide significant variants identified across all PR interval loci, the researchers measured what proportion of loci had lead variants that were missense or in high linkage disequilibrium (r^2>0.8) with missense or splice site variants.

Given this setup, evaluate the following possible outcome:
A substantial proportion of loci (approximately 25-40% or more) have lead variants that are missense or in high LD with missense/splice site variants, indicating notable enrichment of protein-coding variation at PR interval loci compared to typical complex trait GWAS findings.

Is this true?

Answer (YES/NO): NO